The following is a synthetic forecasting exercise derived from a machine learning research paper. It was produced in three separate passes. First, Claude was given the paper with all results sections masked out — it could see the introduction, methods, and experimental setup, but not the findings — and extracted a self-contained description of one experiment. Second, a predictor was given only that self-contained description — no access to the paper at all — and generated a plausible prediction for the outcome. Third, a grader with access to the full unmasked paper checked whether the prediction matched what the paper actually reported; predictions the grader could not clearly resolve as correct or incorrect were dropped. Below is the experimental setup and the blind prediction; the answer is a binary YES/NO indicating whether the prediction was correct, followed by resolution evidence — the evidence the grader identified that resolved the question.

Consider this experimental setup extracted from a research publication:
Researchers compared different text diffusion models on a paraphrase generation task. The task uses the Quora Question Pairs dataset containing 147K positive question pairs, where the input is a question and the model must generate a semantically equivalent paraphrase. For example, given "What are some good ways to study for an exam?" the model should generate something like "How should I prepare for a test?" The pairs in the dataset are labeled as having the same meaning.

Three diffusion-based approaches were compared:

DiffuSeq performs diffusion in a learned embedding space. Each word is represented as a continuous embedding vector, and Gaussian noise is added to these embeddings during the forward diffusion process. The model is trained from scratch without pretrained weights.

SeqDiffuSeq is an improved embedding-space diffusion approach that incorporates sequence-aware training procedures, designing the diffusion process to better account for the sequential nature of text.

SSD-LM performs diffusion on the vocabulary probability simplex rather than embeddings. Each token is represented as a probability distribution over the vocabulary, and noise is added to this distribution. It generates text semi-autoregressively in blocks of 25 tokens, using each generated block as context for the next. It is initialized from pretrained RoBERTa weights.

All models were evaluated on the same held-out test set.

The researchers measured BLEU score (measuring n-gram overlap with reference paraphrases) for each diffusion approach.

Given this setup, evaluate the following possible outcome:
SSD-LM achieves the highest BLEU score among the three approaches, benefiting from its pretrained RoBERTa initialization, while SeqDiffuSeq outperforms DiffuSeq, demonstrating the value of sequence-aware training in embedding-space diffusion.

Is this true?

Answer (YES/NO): NO